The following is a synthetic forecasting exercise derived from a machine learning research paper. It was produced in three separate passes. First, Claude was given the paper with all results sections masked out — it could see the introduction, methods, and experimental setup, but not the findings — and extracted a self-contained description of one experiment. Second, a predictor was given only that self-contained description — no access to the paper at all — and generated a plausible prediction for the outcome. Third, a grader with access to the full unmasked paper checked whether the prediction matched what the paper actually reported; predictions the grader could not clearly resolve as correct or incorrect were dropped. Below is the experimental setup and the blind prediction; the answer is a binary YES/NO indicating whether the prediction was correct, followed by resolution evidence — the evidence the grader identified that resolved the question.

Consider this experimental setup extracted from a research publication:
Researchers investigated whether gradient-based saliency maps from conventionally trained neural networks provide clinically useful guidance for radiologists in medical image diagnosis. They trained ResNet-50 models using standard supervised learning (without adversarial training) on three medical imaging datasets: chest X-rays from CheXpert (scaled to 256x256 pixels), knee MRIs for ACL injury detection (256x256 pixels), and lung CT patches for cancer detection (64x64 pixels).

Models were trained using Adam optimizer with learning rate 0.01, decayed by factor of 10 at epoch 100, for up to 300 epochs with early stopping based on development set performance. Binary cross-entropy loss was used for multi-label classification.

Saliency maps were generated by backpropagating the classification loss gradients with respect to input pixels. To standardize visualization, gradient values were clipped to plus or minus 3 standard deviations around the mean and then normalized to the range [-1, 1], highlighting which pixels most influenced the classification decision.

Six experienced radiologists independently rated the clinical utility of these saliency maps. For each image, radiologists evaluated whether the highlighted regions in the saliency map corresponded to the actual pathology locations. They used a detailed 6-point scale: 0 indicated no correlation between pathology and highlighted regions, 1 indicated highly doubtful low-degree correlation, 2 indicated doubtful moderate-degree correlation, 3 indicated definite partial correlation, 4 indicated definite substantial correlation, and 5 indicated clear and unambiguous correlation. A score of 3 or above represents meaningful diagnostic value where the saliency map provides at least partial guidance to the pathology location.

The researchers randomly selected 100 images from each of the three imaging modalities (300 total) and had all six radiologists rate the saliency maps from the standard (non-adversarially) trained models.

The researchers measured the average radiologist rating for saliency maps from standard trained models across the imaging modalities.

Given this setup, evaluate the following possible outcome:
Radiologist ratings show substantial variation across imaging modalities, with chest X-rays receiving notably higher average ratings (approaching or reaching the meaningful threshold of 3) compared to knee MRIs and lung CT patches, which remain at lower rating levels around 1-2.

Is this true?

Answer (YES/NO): NO